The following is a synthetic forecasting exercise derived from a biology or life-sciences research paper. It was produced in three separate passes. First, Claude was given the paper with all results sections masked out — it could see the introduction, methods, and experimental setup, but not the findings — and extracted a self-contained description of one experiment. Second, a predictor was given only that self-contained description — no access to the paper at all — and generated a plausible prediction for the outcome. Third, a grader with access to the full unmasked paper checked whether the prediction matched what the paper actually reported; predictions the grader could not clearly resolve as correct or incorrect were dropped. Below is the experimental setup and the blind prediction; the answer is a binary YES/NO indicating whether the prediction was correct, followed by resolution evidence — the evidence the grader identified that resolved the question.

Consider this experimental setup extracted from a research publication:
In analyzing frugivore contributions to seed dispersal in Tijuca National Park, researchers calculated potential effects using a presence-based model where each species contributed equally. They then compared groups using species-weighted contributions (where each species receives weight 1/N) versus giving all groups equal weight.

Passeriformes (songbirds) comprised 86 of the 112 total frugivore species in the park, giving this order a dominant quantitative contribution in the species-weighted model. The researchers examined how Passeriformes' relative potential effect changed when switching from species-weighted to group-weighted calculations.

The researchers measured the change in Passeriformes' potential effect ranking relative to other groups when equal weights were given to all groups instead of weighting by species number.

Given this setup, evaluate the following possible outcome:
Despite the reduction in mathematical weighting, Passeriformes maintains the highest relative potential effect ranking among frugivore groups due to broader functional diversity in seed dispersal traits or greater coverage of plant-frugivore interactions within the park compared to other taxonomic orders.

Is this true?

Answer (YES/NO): NO